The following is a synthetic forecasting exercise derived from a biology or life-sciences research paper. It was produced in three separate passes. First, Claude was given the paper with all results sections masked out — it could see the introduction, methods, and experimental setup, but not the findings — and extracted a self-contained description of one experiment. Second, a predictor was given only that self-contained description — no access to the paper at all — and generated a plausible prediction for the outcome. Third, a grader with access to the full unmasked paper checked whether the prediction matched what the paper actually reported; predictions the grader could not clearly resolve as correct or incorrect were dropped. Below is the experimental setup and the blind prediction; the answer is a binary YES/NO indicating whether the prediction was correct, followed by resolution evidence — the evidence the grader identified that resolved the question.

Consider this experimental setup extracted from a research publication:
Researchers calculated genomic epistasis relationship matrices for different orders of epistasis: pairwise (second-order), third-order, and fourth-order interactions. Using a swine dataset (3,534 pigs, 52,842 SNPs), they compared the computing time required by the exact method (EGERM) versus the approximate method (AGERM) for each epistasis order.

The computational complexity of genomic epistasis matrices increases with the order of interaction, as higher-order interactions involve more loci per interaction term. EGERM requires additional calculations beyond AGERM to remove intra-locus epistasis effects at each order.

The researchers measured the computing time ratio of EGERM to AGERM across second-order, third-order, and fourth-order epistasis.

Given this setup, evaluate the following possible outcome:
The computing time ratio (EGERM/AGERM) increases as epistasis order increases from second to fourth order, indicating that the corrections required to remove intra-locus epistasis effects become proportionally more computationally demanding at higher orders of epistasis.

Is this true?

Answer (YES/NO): NO